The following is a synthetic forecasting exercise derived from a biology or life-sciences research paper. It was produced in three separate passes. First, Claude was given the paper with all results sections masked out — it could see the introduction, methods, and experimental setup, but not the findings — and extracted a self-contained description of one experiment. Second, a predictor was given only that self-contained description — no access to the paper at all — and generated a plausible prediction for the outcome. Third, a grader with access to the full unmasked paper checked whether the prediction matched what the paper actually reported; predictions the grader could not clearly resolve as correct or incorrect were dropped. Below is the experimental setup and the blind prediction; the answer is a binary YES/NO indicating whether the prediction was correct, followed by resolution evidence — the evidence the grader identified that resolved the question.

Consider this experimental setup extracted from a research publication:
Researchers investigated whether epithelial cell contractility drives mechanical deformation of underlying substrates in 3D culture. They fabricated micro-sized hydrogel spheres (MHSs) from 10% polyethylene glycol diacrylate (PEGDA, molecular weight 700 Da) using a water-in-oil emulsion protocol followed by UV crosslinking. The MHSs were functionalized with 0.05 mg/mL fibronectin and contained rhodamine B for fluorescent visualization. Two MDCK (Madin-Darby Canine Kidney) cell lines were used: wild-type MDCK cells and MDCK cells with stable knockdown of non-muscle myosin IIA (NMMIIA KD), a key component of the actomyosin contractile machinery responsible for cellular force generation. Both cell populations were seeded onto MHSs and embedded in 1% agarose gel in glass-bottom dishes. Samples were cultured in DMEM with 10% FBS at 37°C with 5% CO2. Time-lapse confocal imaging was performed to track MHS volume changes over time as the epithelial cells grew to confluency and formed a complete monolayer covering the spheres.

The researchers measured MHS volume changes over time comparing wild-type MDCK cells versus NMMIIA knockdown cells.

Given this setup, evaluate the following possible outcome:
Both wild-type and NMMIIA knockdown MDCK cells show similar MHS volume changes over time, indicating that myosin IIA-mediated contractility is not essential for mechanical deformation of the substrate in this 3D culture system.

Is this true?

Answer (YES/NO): YES